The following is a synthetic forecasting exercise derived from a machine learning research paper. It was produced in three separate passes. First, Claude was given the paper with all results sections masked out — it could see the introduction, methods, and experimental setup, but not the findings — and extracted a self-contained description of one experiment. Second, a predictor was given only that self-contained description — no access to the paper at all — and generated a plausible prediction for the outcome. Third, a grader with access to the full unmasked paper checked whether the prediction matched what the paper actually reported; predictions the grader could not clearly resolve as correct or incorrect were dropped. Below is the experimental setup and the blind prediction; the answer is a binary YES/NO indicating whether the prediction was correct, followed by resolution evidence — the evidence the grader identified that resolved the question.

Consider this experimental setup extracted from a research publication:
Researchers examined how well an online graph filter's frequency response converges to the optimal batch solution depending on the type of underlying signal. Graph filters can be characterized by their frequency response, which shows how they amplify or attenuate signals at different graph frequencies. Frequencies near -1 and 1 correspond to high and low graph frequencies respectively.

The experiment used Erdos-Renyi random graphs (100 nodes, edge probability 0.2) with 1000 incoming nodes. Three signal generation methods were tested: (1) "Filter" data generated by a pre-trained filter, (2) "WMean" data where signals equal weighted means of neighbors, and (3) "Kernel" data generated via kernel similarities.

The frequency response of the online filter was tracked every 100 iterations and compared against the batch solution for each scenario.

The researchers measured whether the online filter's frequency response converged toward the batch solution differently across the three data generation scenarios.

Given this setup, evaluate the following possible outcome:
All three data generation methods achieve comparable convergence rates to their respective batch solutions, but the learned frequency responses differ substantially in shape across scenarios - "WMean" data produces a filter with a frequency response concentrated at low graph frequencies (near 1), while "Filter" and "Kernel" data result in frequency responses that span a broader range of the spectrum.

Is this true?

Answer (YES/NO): NO